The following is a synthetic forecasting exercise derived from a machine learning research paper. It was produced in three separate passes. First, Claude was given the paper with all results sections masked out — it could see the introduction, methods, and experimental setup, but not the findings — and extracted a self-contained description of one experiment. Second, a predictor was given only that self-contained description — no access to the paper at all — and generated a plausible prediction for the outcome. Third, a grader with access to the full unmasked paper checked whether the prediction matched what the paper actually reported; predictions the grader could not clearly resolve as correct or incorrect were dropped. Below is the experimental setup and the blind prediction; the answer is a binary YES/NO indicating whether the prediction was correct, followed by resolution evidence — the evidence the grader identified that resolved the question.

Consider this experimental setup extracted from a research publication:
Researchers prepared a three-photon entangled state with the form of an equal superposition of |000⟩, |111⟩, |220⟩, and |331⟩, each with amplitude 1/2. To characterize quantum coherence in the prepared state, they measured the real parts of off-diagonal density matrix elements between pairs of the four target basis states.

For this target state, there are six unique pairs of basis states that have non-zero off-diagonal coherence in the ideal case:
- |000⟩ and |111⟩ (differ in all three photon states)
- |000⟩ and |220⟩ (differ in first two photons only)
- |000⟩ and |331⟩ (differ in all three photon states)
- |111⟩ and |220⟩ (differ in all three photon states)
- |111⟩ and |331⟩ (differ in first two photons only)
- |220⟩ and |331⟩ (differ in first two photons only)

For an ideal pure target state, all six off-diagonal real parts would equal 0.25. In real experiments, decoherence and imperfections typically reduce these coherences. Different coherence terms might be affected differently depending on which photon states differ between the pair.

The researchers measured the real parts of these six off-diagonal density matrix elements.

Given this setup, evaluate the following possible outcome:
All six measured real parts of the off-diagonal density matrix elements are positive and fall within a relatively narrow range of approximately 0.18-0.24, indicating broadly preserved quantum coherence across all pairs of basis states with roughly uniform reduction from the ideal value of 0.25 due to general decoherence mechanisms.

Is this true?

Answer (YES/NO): YES